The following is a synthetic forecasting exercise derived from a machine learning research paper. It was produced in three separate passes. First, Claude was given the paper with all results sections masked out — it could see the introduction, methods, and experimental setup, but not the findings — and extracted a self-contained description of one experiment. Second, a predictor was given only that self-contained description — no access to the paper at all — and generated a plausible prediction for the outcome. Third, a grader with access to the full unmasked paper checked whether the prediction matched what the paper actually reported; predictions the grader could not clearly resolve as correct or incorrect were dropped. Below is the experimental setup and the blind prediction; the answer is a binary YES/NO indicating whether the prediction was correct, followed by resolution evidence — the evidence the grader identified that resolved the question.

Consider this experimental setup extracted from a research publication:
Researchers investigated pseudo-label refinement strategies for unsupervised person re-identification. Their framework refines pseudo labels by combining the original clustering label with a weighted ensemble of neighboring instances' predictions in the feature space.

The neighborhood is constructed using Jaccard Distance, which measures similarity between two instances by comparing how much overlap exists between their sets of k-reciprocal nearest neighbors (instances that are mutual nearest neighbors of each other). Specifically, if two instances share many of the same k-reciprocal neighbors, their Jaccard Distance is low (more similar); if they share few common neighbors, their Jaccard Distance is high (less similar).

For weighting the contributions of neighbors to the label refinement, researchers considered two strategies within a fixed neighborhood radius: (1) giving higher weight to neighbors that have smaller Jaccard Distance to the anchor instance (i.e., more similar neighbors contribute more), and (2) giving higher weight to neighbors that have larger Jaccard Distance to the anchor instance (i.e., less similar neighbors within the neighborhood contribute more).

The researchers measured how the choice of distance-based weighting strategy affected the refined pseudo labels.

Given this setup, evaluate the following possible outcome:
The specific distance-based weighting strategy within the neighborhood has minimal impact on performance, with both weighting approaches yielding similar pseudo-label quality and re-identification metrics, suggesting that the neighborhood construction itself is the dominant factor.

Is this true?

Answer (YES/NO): NO